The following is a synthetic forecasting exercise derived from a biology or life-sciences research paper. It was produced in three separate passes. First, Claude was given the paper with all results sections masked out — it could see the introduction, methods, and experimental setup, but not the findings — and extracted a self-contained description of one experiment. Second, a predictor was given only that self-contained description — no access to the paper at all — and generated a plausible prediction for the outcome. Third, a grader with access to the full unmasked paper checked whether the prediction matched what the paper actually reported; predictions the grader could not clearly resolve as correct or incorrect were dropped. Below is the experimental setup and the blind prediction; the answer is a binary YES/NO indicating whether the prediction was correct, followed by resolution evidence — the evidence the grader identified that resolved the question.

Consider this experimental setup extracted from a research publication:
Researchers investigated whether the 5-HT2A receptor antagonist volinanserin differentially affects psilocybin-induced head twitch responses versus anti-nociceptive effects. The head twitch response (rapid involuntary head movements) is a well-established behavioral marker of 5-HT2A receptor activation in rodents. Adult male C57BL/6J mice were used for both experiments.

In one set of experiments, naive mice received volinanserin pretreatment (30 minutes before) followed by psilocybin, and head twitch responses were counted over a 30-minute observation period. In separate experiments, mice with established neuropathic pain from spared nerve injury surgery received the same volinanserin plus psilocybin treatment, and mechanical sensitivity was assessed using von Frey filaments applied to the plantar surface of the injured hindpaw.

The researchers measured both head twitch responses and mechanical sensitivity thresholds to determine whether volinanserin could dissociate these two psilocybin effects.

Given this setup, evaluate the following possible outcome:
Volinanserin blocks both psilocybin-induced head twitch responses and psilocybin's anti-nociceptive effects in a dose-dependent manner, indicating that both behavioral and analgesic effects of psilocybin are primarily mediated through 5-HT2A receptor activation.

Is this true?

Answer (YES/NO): NO